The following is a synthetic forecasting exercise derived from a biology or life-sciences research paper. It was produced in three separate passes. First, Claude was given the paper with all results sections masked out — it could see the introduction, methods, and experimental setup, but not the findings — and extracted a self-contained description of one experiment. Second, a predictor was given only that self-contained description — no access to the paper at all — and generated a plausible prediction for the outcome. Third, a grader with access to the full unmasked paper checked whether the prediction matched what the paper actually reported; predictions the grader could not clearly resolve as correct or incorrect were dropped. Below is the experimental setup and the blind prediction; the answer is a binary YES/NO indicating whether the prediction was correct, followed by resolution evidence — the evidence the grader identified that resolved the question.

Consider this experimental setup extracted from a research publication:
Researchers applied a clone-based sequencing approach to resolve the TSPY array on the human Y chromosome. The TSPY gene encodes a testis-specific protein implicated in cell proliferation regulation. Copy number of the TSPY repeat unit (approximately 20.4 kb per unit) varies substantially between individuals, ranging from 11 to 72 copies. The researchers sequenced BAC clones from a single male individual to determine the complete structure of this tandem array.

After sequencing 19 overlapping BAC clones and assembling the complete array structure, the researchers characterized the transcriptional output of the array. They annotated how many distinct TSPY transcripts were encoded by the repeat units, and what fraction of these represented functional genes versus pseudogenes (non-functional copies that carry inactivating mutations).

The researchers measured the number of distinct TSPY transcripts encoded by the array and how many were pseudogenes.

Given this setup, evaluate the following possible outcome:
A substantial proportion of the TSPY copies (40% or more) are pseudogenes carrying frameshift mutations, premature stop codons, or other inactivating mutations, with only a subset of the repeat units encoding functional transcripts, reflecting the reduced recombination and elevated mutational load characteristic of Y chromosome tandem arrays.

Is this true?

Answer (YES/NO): NO